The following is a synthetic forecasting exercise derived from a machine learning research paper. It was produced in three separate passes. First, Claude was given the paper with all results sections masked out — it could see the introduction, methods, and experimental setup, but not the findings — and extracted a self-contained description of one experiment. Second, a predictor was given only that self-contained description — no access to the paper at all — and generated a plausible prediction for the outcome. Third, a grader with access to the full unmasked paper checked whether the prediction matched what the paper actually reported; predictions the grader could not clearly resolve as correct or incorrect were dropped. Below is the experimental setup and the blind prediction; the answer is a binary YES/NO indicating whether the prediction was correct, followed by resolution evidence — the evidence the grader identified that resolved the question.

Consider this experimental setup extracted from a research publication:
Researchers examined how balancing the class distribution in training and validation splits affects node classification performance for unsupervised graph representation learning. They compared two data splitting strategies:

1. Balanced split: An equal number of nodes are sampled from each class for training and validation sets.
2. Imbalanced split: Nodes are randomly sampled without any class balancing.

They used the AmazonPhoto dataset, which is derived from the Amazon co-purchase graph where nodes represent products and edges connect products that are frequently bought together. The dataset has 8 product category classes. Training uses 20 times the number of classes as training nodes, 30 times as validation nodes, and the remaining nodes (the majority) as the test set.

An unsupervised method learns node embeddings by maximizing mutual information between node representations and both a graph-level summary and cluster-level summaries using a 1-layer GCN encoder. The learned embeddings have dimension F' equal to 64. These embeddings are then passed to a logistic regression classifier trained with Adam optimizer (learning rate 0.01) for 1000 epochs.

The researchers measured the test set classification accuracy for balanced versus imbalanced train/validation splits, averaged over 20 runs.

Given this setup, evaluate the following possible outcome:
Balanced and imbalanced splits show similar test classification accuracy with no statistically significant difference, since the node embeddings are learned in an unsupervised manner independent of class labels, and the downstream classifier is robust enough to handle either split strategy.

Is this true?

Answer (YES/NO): NO